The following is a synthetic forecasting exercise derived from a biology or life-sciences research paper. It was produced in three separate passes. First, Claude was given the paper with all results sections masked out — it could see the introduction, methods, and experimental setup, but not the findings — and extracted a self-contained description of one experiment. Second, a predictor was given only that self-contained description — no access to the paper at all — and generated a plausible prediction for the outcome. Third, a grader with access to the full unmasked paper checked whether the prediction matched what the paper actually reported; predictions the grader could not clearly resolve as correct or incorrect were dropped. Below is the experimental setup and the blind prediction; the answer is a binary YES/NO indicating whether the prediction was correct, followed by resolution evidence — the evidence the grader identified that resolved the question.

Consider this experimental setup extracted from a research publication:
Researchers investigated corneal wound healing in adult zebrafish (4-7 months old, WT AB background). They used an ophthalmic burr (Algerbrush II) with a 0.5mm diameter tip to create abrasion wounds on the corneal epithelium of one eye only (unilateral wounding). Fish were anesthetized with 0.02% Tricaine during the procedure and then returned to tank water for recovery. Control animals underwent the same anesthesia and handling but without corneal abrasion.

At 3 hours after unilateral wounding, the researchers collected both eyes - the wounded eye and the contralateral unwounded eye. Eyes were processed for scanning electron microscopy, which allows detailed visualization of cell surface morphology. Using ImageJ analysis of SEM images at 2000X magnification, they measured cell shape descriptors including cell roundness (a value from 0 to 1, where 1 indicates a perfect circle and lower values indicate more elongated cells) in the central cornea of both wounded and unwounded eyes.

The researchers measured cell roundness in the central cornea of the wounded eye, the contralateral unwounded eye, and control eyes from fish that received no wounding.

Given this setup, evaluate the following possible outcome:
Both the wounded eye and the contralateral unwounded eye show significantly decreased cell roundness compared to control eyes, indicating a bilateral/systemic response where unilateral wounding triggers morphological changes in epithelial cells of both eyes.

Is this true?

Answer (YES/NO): NO